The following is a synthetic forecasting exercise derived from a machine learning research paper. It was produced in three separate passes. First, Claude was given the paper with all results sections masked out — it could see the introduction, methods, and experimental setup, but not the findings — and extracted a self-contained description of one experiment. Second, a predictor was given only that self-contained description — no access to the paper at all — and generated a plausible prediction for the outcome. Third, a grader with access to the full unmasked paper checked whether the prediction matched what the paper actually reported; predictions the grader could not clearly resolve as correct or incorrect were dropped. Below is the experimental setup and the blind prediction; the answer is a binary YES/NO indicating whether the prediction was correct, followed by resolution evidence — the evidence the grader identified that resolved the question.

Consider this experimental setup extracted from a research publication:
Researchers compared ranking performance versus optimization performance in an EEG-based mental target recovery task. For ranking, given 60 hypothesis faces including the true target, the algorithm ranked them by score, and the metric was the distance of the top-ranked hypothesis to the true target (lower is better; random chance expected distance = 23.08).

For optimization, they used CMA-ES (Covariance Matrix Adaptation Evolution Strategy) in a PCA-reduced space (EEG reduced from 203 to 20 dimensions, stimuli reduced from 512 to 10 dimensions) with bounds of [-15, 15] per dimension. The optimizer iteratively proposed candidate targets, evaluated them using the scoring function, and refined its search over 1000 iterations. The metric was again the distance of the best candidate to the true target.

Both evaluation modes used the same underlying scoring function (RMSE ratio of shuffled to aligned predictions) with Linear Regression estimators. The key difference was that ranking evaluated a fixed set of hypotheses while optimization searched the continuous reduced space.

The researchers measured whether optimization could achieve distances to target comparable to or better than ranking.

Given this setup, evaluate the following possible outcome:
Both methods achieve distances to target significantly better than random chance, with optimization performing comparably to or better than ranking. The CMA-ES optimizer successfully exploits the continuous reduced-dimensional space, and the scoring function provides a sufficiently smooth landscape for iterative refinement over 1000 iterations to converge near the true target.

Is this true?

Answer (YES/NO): YES